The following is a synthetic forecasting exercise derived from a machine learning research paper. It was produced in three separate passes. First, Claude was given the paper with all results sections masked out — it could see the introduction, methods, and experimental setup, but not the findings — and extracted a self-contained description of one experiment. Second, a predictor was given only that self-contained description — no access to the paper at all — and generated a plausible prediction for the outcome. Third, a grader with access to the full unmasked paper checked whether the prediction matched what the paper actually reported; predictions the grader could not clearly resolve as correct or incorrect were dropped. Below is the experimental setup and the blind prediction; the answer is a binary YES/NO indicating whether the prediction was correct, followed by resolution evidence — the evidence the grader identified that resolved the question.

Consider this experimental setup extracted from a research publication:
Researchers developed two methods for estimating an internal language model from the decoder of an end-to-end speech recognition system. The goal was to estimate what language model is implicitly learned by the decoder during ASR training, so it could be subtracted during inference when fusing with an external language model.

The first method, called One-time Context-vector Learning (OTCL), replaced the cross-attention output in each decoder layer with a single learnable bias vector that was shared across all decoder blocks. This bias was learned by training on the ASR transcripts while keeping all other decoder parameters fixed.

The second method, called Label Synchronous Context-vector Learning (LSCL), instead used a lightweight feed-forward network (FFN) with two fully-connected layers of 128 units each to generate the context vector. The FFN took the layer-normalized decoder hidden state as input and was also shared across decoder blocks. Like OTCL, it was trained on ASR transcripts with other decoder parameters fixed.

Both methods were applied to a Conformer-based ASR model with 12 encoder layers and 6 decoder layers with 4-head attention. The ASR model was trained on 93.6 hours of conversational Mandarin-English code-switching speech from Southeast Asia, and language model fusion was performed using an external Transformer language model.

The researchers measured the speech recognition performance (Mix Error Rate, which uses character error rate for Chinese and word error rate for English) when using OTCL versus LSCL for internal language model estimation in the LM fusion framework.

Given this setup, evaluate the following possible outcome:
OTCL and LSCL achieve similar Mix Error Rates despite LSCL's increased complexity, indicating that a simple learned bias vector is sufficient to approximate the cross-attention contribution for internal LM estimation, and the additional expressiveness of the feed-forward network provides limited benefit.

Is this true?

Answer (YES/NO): NO